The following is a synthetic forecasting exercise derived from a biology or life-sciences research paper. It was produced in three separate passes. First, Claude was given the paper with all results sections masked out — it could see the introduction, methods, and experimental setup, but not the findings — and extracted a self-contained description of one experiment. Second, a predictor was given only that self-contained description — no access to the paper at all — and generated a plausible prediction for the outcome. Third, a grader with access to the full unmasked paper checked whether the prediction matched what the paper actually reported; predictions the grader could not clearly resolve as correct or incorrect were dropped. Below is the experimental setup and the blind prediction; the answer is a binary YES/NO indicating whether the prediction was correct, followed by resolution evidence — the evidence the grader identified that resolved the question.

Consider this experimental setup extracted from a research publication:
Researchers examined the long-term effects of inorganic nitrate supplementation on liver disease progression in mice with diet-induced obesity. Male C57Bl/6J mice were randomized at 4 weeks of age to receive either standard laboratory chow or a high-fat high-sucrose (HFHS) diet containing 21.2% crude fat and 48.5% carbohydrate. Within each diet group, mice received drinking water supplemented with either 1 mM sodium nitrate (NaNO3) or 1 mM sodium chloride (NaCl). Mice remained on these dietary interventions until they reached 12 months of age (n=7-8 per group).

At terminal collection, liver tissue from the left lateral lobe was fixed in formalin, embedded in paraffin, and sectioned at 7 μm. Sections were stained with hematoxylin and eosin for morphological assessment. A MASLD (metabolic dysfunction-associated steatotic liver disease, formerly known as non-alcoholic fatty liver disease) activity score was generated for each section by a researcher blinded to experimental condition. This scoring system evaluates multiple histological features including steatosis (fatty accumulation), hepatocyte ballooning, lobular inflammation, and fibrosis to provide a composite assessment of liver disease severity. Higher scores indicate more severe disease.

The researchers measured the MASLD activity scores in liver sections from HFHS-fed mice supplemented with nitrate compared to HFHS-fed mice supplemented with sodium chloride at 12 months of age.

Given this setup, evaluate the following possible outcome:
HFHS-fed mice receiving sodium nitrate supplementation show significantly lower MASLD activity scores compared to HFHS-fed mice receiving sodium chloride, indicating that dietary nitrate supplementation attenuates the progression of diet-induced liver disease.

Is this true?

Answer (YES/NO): NO